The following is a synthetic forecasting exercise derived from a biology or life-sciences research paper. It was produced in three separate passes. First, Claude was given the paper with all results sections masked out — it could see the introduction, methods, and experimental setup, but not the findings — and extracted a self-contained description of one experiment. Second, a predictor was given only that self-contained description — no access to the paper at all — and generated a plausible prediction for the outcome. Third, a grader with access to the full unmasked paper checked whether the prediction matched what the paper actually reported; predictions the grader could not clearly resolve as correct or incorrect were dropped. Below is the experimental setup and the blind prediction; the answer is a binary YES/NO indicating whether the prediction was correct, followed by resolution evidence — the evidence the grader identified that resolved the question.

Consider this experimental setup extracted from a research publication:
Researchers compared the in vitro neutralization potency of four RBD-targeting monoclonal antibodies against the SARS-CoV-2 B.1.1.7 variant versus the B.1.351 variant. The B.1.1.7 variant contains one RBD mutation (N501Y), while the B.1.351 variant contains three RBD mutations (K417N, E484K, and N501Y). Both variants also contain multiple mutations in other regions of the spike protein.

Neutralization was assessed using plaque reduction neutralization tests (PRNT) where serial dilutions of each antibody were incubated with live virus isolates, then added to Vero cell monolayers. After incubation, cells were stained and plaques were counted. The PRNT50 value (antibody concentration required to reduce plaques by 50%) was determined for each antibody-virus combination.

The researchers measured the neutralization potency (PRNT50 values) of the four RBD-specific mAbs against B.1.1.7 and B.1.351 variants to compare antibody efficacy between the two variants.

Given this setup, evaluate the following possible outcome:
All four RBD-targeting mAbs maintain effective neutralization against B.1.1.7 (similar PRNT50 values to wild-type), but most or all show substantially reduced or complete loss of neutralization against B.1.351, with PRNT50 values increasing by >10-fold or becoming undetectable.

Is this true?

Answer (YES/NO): NO